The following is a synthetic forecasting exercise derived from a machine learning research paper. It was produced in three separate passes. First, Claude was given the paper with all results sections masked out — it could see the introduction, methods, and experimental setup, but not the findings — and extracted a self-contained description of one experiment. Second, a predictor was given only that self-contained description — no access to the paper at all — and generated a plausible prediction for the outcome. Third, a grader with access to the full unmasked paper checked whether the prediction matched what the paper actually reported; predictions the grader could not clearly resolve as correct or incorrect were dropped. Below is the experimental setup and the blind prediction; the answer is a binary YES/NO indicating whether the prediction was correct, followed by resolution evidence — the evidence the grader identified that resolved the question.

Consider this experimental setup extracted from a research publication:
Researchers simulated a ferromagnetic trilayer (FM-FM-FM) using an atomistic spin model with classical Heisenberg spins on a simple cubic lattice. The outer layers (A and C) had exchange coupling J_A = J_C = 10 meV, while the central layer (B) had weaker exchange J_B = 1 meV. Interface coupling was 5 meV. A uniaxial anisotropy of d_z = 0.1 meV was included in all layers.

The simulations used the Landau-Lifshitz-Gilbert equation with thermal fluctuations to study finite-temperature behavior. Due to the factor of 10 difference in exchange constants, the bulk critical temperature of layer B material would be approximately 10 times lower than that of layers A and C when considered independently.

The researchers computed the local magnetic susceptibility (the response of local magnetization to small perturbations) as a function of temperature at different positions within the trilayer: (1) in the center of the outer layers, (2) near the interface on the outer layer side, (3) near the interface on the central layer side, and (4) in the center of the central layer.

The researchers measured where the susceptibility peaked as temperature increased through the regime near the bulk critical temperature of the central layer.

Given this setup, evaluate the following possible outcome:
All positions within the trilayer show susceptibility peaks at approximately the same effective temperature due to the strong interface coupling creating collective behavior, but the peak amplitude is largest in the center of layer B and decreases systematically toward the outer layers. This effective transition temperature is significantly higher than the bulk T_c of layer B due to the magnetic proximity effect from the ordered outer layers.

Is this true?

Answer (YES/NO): NO